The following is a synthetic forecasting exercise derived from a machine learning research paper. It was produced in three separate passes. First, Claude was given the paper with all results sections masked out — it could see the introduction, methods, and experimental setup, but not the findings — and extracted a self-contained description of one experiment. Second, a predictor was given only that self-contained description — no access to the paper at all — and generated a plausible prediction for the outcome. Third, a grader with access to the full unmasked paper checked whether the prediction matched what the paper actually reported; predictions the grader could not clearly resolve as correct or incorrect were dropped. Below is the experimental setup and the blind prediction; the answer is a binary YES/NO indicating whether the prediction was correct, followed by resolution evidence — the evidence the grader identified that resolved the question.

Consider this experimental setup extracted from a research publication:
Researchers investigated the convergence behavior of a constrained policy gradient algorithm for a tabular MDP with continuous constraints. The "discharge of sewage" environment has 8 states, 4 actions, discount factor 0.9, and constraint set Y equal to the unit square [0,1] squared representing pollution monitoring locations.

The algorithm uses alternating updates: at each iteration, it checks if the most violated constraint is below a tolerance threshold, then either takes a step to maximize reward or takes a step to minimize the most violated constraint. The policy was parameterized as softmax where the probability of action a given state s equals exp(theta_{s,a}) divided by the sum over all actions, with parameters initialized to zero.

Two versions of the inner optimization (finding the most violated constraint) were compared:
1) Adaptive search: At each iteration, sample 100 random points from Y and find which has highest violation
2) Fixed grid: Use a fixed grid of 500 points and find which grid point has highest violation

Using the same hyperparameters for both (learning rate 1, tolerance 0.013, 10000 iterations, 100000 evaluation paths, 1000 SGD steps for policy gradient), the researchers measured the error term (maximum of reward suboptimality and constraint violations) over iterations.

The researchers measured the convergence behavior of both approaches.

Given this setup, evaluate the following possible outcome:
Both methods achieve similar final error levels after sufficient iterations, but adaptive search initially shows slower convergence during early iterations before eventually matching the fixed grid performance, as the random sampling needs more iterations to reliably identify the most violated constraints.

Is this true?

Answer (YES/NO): NO